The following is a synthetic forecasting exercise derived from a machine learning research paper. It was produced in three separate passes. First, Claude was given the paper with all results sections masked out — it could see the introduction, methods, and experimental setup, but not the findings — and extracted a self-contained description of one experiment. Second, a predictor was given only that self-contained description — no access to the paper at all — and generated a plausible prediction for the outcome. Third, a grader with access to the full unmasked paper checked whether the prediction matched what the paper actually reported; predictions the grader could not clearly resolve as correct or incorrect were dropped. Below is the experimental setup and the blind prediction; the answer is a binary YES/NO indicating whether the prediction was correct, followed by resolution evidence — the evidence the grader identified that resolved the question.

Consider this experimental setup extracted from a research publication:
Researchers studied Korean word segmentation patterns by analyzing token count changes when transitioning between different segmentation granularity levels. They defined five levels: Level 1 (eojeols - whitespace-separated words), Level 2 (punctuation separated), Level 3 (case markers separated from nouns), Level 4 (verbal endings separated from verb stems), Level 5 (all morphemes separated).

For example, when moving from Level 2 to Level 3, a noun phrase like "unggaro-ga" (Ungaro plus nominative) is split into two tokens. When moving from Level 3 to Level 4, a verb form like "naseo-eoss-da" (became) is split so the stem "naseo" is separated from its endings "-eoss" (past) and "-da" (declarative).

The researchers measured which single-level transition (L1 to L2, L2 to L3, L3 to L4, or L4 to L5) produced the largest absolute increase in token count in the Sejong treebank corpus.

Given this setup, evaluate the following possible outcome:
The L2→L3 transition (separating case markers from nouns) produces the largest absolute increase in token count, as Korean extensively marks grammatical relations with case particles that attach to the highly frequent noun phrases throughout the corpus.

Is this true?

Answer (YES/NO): NO